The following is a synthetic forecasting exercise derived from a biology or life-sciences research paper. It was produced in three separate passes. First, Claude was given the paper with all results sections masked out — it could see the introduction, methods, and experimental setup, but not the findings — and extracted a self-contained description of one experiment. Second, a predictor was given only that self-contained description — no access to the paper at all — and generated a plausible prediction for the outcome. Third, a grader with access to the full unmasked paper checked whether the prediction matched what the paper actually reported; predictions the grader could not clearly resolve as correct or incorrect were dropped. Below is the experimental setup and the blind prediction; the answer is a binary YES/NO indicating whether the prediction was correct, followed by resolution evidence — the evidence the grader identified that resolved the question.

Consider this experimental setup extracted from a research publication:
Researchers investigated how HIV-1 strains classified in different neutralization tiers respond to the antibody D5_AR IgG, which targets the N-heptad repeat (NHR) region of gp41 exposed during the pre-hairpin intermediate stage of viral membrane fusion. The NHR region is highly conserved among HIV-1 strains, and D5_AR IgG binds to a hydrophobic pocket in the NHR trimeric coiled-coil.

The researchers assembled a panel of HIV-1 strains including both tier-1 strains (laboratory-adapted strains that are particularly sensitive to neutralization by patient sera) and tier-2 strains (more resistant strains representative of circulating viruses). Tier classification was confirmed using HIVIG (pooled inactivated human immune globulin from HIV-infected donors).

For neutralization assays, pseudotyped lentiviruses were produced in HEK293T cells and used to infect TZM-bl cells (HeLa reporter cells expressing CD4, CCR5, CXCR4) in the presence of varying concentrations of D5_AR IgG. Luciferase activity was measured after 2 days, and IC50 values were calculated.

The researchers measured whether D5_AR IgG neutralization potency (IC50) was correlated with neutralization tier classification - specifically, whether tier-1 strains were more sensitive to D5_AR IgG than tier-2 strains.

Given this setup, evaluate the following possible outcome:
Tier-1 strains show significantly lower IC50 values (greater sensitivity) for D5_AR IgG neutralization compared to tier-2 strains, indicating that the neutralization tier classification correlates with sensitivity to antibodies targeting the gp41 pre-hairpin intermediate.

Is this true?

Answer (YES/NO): NO